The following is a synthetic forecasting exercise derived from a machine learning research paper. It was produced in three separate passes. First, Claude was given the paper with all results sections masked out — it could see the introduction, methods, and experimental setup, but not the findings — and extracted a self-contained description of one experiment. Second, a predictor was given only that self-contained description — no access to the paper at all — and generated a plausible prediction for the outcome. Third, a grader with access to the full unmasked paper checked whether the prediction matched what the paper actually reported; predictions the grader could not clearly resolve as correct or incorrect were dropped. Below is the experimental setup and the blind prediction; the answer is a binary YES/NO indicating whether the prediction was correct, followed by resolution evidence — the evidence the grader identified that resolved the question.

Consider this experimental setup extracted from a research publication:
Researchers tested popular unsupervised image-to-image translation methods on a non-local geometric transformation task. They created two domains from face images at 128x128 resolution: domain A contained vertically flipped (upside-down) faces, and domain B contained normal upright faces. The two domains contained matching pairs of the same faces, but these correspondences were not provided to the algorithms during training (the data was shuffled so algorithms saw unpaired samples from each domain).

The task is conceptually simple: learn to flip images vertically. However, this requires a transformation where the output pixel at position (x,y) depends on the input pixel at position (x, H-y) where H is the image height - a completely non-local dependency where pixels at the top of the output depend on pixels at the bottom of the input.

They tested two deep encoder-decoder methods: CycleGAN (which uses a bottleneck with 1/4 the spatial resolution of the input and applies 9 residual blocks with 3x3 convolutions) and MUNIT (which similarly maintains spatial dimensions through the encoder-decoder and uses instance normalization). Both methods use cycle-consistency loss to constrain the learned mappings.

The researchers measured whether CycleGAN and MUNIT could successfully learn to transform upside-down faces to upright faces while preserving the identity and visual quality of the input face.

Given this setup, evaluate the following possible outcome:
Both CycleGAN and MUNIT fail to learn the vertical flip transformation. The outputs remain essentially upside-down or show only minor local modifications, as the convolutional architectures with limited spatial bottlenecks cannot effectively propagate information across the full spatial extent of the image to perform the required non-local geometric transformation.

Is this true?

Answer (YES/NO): NO